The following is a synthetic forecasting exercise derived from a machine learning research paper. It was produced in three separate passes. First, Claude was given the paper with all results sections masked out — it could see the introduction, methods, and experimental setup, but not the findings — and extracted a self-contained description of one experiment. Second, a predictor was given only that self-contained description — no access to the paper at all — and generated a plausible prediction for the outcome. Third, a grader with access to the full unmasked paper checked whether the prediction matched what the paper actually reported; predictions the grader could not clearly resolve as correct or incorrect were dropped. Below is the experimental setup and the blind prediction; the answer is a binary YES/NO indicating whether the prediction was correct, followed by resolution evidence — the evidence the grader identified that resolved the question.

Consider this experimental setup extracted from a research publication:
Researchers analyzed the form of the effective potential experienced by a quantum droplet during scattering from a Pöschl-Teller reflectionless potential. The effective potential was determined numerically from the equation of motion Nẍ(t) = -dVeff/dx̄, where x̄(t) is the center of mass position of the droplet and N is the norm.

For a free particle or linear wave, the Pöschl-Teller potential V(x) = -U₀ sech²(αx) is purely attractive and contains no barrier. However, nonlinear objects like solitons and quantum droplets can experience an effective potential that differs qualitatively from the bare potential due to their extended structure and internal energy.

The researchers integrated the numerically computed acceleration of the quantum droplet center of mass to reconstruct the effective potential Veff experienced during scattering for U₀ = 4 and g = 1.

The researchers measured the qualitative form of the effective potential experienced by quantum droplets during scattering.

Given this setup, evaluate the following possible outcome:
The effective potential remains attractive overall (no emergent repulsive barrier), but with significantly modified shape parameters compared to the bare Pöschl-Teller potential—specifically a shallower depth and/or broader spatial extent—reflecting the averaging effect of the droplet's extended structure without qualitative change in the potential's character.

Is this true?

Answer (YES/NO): NO